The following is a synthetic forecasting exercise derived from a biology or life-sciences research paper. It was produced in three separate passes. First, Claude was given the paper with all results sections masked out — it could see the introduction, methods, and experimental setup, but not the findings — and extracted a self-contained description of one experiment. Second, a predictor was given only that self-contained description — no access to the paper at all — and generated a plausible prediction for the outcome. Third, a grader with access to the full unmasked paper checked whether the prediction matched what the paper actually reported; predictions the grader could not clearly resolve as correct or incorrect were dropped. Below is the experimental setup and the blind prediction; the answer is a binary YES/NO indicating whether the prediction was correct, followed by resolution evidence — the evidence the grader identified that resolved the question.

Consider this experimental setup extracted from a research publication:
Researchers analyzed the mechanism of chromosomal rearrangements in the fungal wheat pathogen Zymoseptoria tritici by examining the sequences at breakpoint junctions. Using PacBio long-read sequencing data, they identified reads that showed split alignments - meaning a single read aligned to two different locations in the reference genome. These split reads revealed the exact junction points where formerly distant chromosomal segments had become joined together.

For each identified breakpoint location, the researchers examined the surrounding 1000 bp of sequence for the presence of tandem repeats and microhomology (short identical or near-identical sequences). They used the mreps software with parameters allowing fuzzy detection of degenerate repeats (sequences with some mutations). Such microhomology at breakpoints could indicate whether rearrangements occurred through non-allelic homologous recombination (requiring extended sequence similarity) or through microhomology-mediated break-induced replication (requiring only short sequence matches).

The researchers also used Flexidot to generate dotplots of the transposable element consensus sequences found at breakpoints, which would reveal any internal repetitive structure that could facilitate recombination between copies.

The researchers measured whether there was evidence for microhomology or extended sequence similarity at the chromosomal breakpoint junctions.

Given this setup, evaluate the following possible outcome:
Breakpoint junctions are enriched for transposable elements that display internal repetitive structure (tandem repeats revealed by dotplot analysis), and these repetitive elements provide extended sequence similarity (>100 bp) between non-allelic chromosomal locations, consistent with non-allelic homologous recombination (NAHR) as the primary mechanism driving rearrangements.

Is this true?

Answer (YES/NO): NO